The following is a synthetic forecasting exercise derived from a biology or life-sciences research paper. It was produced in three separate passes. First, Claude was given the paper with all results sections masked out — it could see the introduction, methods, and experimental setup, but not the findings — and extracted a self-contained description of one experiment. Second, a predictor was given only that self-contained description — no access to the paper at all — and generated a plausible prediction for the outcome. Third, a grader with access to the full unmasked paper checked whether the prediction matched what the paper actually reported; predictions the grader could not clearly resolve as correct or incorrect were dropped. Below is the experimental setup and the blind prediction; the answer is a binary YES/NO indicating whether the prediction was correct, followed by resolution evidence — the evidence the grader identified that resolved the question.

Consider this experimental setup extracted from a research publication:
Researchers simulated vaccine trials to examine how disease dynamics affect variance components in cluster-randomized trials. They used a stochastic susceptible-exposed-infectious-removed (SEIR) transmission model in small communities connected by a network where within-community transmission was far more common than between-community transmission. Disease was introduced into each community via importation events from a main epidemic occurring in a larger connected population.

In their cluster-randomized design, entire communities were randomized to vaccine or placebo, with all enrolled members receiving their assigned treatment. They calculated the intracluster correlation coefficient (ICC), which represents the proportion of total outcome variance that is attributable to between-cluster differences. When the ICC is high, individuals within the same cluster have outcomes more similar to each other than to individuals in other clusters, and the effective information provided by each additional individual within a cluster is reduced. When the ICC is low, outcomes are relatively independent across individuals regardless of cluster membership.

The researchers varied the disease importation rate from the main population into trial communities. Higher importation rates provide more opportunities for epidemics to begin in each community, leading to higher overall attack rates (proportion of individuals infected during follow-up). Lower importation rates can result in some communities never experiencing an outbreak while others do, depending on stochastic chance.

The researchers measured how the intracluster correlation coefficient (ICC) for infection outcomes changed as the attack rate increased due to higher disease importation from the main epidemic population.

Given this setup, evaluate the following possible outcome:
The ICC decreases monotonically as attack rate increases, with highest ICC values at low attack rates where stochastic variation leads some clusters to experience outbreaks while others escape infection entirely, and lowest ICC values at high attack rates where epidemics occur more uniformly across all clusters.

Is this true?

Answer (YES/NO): NO